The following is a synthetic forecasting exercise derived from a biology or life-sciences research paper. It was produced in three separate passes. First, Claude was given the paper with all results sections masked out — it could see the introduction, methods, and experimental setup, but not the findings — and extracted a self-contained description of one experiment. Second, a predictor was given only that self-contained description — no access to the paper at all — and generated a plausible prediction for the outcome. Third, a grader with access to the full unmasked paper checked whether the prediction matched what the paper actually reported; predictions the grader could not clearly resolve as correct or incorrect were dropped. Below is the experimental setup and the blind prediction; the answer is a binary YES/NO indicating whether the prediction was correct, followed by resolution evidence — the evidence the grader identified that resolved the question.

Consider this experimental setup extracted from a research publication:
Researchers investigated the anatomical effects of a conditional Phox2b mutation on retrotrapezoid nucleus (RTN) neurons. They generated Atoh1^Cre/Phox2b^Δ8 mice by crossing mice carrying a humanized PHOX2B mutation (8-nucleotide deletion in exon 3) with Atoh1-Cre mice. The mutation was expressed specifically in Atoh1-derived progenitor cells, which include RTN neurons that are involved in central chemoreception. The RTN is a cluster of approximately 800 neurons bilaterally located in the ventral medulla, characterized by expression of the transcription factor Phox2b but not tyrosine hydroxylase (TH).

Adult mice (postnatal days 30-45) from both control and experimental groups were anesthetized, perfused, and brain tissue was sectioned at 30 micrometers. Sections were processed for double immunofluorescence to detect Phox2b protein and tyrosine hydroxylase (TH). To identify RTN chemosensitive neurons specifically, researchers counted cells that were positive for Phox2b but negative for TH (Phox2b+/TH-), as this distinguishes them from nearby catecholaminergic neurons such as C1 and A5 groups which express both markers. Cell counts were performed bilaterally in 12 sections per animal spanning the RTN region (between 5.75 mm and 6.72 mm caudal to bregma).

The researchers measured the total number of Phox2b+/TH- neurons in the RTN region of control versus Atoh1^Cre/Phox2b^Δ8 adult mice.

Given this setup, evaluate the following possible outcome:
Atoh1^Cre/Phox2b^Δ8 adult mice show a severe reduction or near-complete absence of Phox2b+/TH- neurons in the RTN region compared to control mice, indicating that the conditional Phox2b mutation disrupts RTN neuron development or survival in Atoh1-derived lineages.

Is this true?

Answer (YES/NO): NO